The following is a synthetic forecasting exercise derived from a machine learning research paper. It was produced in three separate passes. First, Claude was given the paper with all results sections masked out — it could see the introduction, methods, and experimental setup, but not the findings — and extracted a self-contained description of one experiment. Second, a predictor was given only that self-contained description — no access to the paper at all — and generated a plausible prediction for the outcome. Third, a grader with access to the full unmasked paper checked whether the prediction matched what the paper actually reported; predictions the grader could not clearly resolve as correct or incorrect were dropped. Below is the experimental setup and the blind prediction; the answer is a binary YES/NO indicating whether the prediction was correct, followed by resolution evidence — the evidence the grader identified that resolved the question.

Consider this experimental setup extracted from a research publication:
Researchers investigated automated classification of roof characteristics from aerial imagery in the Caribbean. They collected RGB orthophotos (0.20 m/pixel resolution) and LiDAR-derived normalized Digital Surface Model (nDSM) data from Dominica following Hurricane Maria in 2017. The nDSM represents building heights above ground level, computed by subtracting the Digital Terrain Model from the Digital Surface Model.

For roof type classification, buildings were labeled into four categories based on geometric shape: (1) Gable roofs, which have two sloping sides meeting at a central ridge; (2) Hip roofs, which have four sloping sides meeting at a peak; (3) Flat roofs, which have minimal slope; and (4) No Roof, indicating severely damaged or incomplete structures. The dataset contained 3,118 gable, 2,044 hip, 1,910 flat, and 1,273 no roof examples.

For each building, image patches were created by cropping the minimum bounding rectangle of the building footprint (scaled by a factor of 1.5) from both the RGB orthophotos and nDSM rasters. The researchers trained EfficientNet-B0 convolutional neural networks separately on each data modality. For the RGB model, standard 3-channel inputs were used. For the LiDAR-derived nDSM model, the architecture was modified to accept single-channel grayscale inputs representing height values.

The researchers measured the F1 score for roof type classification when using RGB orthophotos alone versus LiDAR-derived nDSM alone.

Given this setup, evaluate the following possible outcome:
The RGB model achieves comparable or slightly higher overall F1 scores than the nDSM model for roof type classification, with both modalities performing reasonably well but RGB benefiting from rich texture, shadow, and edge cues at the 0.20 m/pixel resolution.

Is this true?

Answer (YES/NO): NO